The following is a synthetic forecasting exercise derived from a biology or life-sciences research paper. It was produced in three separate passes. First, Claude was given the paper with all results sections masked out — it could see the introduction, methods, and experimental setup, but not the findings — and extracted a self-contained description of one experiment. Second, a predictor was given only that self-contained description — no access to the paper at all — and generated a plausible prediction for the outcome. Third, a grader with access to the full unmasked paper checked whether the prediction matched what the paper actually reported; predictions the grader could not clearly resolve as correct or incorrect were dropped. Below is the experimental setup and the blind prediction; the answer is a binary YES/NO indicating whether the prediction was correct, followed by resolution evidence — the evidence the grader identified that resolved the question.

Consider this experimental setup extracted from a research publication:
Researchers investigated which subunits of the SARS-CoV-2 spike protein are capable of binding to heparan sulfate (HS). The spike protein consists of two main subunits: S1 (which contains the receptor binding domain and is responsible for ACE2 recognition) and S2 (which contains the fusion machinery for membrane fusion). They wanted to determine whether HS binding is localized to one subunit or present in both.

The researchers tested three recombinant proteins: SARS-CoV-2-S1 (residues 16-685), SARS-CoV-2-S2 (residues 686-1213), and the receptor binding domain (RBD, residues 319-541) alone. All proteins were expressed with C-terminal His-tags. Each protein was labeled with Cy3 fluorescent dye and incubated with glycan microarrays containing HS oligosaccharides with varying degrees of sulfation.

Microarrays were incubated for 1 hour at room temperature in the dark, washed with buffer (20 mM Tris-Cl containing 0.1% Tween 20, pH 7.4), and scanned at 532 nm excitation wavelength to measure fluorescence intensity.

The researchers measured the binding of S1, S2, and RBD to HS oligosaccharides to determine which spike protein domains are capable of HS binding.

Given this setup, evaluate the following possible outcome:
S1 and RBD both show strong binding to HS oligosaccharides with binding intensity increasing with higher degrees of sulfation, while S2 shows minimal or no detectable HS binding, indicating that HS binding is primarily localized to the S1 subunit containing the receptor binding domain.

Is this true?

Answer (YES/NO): NO